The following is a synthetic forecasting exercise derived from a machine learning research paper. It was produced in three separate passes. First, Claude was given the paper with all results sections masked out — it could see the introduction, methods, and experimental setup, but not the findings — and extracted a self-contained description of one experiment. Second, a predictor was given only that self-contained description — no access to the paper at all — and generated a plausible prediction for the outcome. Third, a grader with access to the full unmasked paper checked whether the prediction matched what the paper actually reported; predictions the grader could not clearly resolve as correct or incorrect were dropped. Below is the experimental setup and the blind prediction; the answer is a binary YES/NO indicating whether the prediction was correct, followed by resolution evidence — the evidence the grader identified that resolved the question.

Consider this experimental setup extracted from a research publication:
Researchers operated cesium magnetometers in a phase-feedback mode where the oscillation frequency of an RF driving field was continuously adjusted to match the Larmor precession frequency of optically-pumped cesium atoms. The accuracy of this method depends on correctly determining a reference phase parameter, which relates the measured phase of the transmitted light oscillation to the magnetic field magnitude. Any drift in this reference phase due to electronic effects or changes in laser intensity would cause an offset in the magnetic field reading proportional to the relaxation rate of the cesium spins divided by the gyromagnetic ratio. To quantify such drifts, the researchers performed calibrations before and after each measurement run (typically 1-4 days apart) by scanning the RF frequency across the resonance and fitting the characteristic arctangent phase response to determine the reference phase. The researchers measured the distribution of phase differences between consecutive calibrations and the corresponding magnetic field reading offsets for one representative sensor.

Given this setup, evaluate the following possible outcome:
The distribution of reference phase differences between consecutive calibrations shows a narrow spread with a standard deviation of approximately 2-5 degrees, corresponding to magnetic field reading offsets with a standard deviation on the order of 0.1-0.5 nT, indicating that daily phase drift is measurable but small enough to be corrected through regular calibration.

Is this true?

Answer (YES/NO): NO